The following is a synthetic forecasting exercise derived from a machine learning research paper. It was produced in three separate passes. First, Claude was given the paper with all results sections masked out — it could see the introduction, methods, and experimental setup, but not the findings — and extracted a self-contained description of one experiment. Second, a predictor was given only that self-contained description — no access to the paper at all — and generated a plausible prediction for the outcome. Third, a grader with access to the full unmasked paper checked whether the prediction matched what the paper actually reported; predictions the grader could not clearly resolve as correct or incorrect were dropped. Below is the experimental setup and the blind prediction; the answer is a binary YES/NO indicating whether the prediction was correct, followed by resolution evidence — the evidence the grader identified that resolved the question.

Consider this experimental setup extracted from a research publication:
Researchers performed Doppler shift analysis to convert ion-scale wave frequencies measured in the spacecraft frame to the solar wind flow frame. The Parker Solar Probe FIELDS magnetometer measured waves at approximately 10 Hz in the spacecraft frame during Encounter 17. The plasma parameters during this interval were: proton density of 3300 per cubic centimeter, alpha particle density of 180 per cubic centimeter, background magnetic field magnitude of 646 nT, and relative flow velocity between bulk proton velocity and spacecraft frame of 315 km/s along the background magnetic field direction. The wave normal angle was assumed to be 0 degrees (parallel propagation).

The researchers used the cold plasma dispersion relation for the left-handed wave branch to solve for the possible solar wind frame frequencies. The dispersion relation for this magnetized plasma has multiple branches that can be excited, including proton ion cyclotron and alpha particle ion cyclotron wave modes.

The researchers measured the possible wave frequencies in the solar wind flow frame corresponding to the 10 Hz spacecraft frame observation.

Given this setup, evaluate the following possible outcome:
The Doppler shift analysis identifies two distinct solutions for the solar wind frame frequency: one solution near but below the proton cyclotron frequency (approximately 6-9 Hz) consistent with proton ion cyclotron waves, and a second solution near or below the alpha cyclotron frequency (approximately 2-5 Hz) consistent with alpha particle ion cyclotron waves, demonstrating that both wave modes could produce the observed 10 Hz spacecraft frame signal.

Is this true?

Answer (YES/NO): NO